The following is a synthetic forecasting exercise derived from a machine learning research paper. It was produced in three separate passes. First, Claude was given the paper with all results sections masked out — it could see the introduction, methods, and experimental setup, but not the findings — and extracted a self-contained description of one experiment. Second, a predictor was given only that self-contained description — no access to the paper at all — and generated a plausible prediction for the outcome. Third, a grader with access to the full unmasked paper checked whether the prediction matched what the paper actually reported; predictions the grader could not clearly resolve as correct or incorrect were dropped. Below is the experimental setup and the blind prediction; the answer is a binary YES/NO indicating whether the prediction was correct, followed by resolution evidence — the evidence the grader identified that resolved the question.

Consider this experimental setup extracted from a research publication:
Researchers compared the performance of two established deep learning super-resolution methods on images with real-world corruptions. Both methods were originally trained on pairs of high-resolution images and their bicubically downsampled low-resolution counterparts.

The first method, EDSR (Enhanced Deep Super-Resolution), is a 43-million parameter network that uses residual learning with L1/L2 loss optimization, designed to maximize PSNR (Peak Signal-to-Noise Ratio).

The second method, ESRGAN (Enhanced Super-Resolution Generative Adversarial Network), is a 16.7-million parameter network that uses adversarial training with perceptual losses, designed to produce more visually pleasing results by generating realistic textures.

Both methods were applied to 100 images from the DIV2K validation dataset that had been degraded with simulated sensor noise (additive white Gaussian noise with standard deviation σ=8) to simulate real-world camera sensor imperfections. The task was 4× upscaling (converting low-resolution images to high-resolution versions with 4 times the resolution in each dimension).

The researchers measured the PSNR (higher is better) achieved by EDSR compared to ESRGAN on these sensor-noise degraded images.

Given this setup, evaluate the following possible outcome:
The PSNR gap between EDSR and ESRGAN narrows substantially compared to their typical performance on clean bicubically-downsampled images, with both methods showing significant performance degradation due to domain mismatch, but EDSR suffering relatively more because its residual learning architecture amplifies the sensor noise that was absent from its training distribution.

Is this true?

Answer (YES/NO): NO